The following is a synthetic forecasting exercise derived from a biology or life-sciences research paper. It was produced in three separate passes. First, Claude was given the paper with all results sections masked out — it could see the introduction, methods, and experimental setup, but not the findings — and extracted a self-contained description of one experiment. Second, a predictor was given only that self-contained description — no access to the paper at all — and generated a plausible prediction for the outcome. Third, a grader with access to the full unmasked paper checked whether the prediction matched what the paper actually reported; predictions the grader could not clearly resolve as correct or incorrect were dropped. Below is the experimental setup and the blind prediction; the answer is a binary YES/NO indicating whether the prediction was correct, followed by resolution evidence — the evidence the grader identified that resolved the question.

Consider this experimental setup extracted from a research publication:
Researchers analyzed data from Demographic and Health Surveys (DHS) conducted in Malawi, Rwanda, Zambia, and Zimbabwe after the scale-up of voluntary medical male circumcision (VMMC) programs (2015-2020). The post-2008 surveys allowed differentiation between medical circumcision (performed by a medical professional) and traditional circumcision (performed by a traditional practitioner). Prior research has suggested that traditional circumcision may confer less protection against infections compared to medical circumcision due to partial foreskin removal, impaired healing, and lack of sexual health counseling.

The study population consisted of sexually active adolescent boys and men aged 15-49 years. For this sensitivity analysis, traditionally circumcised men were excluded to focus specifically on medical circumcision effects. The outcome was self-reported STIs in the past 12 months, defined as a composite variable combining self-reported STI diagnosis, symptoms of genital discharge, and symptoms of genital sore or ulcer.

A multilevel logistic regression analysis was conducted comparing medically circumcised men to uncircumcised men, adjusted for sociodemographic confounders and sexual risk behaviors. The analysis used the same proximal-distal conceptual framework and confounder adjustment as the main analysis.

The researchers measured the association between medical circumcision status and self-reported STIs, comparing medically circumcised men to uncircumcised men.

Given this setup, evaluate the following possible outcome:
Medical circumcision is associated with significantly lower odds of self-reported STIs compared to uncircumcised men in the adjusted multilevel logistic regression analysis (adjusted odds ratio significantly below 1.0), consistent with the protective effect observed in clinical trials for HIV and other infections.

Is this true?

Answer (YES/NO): NO